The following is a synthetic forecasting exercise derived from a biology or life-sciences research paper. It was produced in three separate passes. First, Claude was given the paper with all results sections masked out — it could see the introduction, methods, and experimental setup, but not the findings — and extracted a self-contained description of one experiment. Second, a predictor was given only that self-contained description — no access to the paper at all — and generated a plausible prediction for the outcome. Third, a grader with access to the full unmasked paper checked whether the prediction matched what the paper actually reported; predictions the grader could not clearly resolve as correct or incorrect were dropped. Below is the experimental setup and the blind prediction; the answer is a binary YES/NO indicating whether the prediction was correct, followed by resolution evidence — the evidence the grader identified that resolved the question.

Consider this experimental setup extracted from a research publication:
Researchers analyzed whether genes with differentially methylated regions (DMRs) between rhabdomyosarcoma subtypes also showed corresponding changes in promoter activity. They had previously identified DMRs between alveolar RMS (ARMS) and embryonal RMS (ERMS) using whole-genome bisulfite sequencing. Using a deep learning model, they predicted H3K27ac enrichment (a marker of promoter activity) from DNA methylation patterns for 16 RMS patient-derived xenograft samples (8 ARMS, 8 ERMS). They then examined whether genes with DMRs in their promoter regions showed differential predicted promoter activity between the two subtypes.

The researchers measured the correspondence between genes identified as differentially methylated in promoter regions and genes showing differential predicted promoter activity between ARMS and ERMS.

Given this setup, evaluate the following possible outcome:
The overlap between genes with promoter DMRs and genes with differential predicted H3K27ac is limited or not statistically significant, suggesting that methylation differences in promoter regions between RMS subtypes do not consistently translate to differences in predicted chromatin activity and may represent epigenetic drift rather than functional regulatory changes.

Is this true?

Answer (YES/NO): NO